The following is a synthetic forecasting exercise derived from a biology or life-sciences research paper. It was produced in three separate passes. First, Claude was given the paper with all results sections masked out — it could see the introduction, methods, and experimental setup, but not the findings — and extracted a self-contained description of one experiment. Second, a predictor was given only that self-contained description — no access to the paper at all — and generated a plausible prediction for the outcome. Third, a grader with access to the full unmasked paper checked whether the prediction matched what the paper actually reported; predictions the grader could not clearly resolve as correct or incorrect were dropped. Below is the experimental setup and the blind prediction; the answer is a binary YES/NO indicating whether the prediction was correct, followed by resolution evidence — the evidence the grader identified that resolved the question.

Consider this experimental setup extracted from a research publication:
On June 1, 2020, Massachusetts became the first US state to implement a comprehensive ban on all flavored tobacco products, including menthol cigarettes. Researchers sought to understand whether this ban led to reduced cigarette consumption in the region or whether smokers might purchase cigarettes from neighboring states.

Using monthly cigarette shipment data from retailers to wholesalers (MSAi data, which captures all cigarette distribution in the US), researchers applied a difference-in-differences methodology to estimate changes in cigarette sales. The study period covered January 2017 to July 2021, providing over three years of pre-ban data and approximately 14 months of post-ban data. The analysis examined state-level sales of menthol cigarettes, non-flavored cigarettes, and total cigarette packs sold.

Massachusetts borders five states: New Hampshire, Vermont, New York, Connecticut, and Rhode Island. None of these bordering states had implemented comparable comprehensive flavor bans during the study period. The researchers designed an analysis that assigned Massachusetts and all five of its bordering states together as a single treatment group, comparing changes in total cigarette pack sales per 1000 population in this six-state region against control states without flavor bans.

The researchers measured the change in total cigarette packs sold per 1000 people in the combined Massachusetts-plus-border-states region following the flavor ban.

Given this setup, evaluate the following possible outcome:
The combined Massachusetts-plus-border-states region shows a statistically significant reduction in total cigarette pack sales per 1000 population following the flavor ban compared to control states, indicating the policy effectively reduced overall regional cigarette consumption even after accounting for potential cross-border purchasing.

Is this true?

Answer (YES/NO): NO